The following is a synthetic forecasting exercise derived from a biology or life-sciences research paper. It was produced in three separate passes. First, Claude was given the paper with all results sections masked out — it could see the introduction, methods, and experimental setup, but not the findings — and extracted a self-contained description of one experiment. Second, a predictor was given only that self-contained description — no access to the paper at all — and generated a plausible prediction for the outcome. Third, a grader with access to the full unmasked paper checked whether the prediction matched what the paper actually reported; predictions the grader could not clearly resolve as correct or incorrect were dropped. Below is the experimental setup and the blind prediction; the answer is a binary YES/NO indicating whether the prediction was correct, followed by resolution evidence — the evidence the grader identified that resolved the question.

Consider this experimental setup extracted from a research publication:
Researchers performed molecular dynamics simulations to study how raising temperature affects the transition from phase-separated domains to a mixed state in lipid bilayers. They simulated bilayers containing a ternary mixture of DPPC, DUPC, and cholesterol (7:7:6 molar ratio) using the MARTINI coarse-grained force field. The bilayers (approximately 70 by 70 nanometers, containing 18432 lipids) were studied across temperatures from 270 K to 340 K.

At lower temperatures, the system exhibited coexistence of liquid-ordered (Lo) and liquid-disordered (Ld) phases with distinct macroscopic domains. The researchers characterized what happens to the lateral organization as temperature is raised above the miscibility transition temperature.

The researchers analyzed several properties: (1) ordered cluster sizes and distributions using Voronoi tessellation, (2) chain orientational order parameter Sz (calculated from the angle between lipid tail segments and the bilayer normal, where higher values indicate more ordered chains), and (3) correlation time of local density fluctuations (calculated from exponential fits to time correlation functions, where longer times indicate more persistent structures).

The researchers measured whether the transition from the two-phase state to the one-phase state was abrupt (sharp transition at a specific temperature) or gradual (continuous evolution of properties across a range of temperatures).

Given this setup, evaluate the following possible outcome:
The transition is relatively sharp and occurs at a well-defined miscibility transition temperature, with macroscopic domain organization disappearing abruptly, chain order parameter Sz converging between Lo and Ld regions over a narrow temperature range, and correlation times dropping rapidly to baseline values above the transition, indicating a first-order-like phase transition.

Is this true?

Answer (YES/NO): NO